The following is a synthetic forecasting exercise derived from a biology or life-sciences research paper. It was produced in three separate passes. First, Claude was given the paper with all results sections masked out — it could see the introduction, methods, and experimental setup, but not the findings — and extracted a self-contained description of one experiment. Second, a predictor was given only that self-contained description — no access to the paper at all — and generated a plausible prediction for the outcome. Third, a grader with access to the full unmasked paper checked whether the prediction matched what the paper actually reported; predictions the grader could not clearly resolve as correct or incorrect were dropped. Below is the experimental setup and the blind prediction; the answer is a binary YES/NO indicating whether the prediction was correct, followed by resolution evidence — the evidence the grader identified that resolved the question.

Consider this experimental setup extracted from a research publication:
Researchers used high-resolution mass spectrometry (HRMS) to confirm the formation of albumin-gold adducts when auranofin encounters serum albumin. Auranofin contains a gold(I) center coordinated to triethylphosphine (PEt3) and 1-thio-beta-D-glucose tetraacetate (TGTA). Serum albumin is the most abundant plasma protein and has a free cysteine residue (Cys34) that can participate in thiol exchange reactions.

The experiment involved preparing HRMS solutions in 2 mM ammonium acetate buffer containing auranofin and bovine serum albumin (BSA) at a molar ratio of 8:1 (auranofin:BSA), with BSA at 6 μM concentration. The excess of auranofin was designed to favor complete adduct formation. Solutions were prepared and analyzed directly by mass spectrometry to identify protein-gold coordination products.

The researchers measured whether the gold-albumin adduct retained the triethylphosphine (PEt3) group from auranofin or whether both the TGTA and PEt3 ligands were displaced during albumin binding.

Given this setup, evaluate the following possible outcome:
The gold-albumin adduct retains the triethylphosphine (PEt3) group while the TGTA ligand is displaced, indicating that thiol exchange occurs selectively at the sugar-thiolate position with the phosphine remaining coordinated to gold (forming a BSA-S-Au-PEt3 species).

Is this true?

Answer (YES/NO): YES